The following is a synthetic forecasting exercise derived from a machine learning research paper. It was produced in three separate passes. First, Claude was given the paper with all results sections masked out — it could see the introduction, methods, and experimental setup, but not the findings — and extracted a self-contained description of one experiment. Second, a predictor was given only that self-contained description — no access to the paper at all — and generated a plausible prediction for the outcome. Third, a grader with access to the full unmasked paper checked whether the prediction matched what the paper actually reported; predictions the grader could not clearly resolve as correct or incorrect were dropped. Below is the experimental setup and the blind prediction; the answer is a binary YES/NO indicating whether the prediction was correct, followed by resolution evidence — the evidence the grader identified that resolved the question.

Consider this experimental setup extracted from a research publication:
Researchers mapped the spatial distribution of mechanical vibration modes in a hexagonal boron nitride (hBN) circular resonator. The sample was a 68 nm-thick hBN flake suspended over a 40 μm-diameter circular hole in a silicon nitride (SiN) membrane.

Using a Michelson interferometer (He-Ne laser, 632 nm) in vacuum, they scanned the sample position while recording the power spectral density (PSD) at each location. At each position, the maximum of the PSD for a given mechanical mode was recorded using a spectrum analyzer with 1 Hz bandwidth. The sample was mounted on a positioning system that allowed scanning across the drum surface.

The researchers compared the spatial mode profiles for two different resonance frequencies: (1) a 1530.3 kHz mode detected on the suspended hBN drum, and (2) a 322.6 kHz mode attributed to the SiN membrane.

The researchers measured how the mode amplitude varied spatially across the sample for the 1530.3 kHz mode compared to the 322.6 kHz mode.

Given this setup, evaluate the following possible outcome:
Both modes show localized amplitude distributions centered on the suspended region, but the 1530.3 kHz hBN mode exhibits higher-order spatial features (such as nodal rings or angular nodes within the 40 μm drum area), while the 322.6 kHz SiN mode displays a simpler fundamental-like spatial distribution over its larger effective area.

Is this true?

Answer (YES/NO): NO